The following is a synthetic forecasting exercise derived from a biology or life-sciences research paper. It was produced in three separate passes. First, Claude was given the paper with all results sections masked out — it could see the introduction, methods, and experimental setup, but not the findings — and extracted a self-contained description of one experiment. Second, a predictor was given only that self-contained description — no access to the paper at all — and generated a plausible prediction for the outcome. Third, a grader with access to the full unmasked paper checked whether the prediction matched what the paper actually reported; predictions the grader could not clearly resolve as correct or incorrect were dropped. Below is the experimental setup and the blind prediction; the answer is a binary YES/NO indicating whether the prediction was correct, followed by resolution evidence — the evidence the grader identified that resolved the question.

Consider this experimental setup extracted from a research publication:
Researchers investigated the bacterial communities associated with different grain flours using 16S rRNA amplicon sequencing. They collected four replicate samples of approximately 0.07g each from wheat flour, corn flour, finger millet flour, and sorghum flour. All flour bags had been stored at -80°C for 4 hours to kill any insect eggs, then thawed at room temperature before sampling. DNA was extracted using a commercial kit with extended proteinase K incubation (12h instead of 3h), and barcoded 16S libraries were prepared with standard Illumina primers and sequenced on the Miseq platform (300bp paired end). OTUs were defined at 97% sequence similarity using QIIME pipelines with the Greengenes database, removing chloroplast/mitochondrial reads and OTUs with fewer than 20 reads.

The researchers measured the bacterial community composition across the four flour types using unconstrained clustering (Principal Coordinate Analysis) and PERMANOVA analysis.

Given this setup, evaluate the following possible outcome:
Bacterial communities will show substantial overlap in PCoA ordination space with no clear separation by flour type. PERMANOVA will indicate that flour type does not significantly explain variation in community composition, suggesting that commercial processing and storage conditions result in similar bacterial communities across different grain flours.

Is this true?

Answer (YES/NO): NO